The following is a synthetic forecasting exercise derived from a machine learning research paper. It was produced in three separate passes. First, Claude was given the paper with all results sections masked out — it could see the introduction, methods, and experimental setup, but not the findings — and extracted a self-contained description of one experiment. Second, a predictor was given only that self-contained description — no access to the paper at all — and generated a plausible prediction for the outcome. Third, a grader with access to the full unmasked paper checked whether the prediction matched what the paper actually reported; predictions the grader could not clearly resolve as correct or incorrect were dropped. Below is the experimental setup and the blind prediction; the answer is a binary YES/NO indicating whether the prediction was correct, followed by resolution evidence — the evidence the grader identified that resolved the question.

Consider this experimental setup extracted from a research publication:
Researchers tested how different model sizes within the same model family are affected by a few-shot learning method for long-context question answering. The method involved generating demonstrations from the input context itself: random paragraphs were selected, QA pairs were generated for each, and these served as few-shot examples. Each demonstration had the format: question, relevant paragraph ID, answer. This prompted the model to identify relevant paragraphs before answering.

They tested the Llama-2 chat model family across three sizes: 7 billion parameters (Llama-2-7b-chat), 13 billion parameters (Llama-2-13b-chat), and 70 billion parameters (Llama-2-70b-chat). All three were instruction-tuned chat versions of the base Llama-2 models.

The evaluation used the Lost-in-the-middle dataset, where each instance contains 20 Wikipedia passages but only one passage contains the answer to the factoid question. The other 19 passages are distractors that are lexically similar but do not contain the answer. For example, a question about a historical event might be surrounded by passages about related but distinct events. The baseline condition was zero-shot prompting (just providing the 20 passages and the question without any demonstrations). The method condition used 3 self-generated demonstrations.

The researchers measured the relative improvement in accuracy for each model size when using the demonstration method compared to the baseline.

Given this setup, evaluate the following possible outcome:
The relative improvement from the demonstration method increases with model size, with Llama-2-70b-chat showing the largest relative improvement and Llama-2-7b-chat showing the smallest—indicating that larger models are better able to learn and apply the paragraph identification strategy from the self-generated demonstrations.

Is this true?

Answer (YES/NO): NO